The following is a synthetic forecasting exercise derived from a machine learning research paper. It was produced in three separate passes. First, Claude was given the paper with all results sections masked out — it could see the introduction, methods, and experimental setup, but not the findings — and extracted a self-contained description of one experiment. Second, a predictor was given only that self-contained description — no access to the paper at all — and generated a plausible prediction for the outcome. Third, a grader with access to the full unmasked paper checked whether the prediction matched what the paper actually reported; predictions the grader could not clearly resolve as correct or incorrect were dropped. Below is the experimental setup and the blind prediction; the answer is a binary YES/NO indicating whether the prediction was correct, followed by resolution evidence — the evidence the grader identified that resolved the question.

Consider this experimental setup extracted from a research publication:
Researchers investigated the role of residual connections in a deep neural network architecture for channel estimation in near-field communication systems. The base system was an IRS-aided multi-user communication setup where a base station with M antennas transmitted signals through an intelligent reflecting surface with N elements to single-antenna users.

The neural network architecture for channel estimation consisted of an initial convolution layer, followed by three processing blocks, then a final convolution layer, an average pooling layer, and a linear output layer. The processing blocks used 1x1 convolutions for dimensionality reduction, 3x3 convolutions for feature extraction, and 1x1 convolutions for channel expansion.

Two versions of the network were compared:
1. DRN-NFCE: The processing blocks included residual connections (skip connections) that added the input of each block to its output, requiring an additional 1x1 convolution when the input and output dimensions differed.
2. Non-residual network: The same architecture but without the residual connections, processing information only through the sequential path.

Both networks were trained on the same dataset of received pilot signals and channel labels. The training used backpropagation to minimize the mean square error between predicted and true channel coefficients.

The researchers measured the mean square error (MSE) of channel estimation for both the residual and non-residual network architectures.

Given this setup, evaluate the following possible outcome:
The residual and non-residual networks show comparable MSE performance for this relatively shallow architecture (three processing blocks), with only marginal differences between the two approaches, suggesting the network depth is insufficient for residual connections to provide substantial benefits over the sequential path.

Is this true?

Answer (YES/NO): NO